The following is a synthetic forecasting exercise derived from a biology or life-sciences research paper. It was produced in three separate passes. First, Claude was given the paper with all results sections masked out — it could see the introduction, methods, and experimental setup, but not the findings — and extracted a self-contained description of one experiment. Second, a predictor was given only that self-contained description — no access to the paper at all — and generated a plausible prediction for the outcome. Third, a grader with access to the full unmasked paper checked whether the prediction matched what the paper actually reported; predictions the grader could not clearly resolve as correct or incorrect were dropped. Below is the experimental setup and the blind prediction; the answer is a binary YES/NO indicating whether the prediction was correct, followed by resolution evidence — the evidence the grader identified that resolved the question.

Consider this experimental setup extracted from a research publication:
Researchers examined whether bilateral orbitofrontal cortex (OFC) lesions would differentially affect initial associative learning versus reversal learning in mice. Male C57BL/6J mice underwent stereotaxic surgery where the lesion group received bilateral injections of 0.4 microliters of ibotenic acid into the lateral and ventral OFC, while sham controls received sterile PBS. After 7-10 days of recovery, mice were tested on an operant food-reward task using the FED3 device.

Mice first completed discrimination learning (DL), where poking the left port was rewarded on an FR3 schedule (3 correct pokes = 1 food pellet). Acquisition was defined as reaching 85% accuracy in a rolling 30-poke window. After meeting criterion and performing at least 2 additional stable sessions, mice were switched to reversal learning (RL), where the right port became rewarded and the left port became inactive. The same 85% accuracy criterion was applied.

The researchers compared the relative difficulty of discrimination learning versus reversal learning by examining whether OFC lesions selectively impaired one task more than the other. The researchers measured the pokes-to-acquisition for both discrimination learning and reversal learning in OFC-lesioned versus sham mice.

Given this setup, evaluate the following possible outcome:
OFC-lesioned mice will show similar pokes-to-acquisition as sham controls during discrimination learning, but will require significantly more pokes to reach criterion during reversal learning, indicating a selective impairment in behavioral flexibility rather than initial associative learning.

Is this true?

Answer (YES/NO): YES